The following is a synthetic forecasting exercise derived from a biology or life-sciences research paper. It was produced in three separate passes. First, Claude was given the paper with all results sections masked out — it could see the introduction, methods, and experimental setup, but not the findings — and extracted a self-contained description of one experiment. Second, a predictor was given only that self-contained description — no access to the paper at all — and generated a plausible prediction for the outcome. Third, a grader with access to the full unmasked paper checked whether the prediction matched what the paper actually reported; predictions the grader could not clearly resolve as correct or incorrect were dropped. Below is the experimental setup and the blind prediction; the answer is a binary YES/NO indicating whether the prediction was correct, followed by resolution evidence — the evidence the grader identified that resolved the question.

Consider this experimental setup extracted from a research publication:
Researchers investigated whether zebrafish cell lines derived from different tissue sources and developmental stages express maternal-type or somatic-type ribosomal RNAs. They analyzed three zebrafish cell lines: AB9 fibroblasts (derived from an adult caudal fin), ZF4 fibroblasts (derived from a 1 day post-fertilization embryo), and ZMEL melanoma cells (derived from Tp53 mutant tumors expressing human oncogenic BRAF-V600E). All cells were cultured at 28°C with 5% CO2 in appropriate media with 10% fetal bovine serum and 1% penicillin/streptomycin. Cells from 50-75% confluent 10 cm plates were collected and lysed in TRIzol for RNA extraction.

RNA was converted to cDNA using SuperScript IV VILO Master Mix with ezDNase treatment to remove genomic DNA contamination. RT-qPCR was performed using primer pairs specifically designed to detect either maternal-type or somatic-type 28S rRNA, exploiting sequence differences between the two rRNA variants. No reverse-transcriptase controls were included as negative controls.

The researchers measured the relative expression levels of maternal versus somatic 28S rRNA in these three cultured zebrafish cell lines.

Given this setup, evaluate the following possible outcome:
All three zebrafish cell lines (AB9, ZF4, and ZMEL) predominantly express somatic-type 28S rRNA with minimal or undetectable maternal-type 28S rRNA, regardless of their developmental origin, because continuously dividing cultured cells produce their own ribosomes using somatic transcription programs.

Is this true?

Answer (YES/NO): YES